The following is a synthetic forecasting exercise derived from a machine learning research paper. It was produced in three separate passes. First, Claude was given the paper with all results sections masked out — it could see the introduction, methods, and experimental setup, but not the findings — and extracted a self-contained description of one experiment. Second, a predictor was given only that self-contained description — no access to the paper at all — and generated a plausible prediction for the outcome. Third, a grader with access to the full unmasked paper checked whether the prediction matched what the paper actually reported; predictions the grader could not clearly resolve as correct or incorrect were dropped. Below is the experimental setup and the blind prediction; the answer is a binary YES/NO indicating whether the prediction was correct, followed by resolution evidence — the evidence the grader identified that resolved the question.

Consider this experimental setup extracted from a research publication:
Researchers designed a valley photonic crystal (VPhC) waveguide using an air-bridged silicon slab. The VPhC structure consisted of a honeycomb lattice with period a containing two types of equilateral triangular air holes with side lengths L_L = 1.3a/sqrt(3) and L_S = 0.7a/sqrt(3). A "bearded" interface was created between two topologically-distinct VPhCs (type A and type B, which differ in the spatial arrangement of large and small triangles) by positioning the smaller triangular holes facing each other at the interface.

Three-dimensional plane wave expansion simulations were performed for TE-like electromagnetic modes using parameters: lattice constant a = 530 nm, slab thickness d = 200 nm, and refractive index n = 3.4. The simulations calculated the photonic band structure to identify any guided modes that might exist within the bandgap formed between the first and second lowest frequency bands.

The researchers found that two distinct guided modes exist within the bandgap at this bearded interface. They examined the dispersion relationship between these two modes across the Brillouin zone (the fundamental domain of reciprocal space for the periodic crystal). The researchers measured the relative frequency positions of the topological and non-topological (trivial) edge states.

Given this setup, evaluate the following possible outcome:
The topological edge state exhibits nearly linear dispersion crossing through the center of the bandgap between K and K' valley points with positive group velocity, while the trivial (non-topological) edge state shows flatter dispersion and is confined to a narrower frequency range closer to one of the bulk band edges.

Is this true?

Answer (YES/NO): NO